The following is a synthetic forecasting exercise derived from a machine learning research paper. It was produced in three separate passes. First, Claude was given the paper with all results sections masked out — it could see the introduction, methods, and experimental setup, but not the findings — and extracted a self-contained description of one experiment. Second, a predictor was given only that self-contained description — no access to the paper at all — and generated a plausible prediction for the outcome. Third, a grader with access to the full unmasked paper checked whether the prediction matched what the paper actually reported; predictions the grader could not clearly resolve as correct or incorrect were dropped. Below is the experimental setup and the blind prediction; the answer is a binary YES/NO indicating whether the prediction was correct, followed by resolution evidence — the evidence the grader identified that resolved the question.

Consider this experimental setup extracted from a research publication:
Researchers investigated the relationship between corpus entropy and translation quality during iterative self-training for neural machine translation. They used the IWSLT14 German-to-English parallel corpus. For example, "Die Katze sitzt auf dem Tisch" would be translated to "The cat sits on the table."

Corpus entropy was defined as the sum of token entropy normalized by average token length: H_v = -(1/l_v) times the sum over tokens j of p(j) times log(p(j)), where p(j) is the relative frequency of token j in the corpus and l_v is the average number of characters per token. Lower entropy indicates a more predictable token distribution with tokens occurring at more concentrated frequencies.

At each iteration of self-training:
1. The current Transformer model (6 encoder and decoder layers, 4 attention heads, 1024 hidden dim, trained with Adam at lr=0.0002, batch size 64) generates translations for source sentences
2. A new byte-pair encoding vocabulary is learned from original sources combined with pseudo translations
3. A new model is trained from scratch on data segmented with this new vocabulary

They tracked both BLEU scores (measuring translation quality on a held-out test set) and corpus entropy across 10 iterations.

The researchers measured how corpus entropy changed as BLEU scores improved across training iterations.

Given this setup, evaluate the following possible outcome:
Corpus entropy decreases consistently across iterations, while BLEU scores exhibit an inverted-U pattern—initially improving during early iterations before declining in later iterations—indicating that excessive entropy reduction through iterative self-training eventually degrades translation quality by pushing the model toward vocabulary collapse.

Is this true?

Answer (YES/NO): NO